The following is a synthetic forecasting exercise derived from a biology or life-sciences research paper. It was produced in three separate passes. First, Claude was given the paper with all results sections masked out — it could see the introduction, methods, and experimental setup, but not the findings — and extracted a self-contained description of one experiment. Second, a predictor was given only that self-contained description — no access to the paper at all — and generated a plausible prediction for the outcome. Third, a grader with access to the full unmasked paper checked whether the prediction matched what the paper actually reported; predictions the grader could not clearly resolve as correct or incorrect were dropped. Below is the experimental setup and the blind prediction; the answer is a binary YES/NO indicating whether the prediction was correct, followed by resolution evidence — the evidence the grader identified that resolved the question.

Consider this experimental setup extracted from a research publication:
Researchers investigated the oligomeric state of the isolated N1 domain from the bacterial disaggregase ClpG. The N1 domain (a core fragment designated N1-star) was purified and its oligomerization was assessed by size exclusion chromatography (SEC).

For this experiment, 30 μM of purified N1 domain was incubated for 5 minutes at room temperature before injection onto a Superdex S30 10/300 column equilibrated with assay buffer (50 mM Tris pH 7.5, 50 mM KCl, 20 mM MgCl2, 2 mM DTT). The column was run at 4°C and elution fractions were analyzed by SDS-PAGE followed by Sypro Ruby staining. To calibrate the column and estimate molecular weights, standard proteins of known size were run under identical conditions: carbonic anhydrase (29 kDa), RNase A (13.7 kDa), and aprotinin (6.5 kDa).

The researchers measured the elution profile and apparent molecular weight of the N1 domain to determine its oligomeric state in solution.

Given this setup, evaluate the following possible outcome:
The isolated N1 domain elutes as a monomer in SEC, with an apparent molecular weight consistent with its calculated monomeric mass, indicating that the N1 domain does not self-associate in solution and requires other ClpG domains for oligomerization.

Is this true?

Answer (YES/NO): YES